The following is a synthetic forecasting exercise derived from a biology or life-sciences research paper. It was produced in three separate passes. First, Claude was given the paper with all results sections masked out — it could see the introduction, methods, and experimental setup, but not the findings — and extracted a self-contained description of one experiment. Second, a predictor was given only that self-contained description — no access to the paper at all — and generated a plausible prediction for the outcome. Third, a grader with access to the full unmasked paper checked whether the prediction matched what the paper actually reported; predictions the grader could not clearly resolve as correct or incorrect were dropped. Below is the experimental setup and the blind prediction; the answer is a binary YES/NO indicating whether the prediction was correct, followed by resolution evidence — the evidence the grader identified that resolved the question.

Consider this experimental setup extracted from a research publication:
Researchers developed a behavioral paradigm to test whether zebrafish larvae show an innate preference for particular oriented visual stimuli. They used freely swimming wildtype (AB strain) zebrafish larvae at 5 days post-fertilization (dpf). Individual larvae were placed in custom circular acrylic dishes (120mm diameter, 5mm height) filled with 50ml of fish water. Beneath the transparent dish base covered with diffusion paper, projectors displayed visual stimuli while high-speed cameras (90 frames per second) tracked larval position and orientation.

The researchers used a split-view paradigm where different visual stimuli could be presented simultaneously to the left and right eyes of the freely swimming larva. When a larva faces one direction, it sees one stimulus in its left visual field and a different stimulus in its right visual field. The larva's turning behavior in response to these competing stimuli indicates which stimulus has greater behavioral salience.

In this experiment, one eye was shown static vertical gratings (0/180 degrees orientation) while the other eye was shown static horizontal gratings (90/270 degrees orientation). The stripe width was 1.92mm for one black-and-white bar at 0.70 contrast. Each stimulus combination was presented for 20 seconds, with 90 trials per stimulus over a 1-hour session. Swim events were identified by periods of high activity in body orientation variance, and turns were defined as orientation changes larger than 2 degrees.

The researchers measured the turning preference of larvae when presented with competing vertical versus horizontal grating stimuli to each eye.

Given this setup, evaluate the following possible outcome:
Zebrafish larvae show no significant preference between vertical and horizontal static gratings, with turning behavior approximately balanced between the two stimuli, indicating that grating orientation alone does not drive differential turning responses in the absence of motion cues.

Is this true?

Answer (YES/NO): NO